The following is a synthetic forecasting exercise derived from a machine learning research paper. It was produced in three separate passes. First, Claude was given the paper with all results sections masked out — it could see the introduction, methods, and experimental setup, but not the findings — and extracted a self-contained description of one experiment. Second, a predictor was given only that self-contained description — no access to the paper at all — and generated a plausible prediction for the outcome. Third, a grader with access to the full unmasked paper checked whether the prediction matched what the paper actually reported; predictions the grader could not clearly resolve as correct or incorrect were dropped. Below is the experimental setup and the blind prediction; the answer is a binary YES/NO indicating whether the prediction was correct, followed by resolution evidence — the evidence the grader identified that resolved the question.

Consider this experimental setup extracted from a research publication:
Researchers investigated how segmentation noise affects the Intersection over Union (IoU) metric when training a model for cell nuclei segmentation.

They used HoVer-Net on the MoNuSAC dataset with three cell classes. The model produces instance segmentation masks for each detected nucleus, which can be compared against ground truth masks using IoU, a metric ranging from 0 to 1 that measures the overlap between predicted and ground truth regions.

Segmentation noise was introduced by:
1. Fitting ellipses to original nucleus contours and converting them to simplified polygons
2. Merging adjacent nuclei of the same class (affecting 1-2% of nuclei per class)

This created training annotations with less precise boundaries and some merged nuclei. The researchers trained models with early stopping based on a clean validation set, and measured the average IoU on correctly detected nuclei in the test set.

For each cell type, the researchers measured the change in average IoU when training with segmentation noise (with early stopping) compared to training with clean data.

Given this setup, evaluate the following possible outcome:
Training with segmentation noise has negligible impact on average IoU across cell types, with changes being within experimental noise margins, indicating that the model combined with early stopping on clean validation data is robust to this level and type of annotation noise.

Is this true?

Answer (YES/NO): NO